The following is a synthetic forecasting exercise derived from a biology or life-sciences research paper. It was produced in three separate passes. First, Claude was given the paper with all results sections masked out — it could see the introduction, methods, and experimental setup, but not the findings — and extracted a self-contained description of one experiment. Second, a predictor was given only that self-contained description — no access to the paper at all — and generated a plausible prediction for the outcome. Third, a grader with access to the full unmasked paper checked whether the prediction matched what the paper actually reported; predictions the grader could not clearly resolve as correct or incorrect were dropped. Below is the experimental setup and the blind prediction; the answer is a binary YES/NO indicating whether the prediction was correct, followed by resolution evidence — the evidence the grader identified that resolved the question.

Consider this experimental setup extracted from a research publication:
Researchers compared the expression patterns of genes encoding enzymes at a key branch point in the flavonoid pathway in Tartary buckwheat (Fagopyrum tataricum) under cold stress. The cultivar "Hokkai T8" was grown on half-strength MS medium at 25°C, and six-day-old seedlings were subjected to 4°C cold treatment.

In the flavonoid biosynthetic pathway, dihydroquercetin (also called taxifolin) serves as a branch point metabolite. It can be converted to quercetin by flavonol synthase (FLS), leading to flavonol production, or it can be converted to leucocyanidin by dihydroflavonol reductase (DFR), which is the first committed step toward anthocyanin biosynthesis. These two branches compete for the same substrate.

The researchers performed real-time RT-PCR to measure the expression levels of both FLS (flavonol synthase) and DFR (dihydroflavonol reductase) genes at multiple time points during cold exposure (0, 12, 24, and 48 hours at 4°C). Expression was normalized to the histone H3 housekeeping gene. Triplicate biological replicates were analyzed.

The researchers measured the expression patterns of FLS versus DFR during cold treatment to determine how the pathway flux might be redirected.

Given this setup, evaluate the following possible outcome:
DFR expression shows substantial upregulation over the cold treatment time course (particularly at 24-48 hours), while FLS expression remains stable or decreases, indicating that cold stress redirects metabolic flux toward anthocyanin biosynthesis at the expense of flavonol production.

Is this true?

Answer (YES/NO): NO